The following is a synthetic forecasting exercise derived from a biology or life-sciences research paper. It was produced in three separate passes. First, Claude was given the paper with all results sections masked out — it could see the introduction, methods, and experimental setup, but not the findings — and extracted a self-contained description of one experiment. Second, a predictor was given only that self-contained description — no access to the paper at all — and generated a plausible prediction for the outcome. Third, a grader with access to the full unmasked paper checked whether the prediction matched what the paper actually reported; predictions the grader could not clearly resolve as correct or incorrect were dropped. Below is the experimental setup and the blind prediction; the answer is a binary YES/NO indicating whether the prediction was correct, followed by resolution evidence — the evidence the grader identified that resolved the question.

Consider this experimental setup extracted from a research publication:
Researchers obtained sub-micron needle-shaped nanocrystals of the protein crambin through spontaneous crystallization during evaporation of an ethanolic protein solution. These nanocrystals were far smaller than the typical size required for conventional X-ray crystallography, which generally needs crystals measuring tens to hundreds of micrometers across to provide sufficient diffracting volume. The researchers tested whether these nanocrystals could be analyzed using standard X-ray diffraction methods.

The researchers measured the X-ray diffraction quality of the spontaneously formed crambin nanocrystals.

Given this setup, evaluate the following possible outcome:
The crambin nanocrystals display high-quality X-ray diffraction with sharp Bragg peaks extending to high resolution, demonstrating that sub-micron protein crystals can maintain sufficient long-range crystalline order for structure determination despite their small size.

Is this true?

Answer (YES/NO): NO